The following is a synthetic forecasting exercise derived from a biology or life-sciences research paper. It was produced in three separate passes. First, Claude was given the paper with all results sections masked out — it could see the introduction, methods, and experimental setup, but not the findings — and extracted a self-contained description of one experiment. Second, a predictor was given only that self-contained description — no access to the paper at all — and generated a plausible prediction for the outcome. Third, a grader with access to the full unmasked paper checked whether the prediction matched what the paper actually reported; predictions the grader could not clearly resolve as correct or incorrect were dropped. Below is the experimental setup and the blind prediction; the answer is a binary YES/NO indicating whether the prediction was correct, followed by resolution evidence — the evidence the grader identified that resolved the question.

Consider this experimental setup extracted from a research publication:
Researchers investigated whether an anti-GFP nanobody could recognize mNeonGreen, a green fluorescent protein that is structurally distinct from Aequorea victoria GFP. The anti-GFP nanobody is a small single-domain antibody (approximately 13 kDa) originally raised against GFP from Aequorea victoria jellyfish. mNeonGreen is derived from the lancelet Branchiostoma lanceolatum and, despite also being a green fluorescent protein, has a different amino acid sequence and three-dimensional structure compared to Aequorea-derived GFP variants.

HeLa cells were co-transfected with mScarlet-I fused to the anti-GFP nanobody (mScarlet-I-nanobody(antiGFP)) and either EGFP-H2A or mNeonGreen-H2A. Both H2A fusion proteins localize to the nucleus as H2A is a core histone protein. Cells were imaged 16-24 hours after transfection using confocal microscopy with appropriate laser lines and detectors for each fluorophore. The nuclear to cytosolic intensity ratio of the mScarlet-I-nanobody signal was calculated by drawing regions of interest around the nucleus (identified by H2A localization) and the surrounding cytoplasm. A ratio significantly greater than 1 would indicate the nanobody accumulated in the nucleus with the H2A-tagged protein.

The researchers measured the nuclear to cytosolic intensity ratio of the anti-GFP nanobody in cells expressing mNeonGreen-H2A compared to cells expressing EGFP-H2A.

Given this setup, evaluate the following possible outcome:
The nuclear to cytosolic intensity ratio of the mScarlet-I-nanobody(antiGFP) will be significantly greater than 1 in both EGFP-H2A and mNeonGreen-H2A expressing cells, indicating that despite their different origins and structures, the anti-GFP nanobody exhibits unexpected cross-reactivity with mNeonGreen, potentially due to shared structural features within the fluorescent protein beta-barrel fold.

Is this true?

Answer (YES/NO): NO